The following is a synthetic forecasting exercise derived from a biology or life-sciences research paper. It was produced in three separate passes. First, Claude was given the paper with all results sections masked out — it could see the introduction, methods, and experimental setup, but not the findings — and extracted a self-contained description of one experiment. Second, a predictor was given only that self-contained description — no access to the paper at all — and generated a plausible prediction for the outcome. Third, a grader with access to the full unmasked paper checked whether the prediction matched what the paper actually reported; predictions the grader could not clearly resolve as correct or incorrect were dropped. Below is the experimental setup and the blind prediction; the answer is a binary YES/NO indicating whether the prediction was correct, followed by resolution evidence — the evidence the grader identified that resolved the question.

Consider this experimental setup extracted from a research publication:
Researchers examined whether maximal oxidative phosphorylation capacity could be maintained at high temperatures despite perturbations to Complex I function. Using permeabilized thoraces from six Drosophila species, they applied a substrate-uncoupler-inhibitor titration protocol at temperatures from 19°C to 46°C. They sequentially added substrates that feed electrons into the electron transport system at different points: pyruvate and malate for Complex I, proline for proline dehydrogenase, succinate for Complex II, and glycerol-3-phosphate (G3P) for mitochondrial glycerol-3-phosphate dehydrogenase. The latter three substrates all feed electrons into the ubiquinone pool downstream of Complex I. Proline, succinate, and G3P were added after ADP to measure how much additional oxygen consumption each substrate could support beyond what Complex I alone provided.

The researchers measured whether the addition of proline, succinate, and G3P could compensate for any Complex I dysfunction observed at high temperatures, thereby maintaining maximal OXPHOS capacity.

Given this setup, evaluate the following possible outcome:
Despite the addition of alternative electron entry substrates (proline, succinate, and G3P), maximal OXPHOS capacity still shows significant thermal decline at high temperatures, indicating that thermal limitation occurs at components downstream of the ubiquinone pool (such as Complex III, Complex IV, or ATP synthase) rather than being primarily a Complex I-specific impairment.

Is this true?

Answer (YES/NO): NO